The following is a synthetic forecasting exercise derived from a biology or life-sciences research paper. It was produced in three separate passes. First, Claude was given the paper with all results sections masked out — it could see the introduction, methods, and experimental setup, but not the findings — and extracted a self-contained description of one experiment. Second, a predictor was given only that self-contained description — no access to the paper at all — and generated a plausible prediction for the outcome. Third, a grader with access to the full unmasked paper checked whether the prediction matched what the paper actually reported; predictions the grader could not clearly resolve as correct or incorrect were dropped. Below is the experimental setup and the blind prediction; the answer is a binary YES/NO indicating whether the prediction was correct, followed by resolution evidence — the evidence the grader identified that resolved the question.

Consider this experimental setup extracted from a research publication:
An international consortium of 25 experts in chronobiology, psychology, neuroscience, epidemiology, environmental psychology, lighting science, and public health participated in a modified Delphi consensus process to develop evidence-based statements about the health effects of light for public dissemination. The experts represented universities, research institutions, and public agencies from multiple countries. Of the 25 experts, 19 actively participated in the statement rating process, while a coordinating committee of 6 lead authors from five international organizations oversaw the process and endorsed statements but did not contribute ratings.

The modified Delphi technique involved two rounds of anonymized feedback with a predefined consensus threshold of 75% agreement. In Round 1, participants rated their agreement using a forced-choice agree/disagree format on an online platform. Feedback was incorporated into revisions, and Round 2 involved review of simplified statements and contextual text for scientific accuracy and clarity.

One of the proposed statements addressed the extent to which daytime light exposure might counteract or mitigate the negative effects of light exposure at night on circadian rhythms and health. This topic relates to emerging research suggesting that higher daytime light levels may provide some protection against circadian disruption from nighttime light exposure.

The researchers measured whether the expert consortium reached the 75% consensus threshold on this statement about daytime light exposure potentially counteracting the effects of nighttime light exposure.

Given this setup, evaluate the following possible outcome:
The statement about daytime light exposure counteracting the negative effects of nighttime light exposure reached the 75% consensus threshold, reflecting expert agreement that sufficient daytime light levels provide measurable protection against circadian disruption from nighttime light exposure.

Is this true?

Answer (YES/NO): NO